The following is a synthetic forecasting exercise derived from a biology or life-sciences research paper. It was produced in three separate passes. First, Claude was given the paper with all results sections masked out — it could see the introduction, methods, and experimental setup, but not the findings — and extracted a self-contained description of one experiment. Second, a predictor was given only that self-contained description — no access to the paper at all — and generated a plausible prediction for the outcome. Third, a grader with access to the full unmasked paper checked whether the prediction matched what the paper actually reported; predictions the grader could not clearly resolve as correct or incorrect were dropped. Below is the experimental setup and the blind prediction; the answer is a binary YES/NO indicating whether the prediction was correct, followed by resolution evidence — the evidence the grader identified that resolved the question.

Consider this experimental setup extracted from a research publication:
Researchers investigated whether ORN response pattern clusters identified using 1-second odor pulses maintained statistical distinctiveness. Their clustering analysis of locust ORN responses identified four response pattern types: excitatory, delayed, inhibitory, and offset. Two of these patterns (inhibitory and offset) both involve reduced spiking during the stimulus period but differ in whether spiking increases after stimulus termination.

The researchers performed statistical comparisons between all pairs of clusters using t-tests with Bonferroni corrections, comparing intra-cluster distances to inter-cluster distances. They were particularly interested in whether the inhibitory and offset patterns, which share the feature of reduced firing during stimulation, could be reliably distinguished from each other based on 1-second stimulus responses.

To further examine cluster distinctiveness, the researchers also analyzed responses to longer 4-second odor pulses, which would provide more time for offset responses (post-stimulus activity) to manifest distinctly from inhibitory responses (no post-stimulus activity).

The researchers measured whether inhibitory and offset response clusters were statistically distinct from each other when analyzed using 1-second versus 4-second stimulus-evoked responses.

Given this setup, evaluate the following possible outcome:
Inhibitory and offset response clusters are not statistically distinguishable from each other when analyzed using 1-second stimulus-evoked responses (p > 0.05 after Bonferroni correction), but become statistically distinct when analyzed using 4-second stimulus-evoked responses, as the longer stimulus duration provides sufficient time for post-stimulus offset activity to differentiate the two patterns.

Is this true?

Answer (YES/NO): NO